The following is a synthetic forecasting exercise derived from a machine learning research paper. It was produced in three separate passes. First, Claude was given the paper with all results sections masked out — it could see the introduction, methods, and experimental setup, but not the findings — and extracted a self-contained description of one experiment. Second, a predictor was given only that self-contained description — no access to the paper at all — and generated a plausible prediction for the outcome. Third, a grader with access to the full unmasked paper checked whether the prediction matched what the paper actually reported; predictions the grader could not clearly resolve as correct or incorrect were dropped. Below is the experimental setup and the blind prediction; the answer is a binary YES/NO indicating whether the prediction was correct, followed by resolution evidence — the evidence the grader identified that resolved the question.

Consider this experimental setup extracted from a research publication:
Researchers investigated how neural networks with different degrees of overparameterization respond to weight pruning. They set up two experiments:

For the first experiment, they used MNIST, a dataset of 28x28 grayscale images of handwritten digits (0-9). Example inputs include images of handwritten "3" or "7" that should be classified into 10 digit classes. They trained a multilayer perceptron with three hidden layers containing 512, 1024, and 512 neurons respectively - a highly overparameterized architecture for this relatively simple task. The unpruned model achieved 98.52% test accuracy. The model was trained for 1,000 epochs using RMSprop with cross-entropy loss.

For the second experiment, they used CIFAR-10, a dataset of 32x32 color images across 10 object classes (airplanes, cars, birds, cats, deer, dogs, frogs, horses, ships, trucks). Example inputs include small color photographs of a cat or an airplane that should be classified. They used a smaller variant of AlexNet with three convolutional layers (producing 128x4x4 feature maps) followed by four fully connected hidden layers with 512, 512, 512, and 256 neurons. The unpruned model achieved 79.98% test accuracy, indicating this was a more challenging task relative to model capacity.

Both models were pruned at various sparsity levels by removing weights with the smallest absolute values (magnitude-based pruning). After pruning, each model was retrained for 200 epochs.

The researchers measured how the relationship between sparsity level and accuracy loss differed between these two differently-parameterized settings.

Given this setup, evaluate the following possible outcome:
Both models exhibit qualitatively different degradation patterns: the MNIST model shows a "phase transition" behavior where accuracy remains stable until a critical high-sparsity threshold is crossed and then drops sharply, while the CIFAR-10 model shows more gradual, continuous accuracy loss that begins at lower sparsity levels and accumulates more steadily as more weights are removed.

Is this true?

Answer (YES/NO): NO